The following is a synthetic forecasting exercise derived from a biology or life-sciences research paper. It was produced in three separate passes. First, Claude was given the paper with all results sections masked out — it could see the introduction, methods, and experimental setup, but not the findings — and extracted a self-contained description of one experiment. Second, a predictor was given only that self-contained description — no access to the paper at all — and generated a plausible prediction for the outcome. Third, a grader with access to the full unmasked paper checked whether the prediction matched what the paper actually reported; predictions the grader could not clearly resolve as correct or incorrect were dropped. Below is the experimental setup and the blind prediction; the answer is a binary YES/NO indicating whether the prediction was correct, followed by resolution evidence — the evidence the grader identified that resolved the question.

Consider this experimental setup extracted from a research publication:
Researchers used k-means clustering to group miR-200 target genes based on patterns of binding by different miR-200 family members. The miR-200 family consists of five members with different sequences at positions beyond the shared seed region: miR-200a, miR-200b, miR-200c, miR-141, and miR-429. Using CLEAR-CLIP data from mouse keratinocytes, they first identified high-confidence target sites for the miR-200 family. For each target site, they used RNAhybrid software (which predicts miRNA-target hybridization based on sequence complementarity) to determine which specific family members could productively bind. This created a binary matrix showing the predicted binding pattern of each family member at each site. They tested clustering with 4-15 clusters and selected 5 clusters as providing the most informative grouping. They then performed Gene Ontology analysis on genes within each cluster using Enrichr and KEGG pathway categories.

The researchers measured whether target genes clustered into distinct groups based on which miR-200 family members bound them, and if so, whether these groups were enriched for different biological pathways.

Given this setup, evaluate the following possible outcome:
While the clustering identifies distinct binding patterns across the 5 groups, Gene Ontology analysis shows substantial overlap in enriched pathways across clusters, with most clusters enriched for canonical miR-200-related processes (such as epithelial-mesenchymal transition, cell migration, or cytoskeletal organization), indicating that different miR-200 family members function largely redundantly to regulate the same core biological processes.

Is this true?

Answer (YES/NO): NO